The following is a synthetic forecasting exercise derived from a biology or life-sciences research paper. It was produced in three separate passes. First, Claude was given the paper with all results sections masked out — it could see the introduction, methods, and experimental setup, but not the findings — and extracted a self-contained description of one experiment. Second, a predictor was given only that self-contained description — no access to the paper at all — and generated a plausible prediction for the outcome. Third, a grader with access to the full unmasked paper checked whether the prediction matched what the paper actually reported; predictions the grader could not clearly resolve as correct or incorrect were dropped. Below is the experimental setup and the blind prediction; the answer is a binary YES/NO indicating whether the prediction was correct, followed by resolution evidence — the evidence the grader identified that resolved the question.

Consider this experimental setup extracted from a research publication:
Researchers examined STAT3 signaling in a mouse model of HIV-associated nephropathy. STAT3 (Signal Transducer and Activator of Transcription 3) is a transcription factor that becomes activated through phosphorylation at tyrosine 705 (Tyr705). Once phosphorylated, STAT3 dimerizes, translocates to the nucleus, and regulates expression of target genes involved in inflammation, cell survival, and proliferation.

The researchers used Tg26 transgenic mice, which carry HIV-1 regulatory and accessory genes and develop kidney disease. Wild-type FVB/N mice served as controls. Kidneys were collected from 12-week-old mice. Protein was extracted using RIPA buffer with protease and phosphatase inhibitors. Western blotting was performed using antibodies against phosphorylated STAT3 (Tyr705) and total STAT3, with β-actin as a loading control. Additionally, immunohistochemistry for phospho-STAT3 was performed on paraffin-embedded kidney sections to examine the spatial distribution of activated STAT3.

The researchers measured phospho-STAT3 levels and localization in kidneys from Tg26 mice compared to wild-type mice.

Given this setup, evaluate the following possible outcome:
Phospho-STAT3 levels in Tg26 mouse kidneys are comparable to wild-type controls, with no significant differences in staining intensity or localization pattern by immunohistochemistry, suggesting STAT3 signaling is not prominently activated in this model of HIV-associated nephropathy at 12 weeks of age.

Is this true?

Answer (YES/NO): NO